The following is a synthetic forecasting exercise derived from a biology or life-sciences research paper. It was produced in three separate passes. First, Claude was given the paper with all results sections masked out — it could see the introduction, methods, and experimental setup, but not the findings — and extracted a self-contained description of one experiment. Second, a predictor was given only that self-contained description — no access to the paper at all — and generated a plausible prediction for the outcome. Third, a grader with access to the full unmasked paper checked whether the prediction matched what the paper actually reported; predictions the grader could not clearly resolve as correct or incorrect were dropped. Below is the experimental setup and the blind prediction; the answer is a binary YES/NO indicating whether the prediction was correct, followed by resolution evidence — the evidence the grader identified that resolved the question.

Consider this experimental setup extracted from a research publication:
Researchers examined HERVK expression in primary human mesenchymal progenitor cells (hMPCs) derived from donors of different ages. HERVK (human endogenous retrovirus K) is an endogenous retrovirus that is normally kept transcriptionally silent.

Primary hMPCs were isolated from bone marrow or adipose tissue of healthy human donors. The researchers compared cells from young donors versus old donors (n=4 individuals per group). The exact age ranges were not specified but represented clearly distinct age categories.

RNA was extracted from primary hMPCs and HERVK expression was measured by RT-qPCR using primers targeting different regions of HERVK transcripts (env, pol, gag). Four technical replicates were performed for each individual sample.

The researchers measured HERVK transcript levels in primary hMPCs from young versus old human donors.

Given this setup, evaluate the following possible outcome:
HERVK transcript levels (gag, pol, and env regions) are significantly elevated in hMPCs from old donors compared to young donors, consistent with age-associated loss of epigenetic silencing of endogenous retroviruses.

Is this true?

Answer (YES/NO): YES